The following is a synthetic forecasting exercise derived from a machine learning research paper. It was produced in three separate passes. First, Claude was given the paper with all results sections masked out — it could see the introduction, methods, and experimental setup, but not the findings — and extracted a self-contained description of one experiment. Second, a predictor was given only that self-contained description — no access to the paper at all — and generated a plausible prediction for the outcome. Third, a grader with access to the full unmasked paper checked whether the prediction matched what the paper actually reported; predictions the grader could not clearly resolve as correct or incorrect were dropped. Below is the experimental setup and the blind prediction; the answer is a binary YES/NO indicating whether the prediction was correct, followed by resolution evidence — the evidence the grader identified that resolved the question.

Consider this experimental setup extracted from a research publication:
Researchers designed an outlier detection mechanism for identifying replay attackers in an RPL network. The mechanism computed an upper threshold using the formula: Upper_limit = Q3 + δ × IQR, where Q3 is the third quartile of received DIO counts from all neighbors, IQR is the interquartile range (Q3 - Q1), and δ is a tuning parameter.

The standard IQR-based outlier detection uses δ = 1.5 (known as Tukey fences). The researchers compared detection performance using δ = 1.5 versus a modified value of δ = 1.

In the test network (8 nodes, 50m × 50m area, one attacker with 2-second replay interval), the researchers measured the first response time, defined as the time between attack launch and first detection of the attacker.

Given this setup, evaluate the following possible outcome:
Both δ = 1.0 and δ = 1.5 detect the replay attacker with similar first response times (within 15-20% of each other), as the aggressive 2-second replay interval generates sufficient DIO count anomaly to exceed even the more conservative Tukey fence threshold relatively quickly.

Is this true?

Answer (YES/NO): NO